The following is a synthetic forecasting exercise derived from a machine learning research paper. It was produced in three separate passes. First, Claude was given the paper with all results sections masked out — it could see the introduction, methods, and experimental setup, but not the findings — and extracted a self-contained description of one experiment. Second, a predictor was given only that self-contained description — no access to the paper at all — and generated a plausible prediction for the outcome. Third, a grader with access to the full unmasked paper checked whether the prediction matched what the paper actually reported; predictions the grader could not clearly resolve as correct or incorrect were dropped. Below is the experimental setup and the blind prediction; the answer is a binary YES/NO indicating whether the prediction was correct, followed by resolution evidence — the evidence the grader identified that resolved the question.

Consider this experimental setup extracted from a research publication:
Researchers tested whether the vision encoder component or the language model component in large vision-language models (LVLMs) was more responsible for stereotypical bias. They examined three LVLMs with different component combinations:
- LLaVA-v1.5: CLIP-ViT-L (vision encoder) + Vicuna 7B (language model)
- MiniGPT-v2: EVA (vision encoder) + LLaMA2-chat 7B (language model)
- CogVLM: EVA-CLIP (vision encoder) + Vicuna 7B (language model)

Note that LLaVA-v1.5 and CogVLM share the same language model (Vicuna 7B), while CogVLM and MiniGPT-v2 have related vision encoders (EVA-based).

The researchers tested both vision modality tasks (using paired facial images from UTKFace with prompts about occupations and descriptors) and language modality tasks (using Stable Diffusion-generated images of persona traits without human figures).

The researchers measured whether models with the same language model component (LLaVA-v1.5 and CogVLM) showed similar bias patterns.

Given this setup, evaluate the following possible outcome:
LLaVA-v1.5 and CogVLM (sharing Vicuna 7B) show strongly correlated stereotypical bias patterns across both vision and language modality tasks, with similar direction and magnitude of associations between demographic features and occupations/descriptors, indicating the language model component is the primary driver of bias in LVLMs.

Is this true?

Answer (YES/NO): NO